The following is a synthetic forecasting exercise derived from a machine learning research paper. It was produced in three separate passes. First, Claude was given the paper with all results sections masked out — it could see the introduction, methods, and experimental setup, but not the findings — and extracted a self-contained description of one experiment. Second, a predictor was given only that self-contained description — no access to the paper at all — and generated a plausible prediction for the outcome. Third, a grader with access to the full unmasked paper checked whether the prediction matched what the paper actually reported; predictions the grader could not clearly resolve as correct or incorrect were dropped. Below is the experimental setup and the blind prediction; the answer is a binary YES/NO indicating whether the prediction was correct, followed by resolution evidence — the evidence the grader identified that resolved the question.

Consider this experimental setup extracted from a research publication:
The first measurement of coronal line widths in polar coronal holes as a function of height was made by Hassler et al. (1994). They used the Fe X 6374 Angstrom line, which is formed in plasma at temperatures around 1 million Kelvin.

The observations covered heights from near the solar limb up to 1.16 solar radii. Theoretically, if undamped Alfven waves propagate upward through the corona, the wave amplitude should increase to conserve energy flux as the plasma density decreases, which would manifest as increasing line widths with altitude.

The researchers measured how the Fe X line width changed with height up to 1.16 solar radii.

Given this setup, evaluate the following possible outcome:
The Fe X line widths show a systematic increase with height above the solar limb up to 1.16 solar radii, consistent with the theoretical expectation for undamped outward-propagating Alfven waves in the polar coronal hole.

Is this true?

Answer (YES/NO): YES